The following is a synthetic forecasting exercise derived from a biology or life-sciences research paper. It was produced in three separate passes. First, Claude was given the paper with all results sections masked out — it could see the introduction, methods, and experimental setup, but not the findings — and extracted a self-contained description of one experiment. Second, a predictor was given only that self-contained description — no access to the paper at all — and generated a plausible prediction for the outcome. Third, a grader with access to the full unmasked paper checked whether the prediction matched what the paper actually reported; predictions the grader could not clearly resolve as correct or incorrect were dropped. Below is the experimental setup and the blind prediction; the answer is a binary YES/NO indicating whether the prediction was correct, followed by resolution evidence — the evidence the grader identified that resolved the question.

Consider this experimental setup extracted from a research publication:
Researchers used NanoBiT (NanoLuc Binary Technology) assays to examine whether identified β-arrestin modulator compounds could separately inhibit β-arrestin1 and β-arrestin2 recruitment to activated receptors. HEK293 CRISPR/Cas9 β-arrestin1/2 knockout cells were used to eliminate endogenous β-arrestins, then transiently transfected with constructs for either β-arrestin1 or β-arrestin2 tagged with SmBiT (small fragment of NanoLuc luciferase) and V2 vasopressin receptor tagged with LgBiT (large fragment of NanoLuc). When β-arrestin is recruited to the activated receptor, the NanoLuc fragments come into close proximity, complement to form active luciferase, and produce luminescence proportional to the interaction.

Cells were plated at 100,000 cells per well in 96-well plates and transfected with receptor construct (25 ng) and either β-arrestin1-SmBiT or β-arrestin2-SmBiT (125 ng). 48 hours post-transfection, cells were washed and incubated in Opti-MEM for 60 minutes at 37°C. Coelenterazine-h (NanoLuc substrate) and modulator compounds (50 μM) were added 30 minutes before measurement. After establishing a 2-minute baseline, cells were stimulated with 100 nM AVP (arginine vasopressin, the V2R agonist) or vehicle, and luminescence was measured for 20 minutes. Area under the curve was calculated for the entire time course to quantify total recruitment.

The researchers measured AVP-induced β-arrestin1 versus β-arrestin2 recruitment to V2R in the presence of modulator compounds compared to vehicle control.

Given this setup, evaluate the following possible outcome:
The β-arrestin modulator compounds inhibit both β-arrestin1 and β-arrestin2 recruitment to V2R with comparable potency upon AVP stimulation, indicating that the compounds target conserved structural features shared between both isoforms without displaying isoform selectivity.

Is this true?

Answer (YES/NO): YES